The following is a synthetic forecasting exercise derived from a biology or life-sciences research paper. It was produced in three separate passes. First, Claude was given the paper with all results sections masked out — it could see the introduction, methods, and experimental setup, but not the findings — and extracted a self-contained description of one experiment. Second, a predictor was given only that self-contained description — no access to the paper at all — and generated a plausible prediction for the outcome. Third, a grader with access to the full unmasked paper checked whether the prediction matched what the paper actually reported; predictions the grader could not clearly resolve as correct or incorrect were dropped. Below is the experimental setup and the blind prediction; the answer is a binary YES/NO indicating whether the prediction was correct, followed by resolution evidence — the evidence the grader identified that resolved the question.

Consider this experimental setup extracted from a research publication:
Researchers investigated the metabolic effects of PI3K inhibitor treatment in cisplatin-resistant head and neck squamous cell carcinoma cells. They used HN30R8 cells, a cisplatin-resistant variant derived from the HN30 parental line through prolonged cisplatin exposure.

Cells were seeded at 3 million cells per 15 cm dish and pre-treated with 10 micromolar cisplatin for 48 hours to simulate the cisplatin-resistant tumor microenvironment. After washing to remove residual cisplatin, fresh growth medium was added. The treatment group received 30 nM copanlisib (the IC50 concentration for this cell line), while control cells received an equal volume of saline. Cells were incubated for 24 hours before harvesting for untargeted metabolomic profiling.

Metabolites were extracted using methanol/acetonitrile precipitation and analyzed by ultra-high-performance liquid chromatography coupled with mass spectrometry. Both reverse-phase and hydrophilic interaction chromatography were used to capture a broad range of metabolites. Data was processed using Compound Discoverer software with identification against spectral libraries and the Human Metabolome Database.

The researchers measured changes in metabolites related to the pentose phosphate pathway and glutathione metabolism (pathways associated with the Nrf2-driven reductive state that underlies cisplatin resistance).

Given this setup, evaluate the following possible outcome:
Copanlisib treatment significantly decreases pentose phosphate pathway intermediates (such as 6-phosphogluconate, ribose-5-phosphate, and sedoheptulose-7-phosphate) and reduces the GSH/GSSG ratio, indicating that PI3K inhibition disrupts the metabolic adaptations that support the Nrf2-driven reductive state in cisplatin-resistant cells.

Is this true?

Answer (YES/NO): NO